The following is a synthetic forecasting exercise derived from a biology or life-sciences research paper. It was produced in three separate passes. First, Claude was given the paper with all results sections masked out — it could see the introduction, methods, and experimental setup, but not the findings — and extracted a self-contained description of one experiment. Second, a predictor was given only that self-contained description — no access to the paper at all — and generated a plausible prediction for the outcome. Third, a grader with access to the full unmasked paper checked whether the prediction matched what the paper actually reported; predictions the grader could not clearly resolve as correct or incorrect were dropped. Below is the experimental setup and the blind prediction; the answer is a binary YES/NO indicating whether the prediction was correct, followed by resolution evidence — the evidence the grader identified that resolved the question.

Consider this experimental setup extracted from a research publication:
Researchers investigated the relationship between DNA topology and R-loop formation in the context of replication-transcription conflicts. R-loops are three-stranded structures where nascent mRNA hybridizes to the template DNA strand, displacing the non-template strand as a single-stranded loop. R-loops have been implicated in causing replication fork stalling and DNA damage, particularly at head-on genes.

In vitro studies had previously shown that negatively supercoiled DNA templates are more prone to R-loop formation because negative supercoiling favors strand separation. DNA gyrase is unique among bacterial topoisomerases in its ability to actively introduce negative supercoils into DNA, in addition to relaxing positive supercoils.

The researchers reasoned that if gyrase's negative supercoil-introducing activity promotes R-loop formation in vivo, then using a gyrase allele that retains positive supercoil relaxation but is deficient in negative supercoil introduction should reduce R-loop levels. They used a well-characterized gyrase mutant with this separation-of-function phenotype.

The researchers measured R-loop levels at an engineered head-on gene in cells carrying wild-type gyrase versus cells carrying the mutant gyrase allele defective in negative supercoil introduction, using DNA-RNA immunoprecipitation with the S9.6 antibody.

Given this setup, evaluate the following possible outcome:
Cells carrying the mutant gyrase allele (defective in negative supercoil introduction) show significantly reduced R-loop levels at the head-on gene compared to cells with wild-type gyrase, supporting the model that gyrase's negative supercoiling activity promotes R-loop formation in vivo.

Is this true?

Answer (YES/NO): YES